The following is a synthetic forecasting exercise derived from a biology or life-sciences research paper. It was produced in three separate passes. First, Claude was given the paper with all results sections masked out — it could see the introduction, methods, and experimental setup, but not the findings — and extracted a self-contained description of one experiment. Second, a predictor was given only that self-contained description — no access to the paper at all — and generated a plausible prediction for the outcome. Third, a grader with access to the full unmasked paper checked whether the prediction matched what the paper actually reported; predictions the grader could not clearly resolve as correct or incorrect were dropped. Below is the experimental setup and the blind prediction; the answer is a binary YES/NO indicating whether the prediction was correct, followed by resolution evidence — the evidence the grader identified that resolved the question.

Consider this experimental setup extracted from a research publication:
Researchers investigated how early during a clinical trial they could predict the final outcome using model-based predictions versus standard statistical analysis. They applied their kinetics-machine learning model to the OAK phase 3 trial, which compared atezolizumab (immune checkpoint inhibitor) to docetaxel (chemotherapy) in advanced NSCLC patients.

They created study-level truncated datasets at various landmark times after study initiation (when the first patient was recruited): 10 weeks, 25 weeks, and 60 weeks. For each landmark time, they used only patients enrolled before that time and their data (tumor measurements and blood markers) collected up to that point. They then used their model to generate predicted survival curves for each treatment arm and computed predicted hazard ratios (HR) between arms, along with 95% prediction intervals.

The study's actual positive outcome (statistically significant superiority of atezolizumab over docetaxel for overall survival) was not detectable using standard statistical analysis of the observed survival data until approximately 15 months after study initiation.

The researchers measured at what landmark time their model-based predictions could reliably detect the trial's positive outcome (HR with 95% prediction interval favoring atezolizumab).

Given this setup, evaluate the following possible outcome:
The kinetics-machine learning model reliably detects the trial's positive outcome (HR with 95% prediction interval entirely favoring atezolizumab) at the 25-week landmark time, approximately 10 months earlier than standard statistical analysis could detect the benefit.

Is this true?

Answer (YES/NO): NO